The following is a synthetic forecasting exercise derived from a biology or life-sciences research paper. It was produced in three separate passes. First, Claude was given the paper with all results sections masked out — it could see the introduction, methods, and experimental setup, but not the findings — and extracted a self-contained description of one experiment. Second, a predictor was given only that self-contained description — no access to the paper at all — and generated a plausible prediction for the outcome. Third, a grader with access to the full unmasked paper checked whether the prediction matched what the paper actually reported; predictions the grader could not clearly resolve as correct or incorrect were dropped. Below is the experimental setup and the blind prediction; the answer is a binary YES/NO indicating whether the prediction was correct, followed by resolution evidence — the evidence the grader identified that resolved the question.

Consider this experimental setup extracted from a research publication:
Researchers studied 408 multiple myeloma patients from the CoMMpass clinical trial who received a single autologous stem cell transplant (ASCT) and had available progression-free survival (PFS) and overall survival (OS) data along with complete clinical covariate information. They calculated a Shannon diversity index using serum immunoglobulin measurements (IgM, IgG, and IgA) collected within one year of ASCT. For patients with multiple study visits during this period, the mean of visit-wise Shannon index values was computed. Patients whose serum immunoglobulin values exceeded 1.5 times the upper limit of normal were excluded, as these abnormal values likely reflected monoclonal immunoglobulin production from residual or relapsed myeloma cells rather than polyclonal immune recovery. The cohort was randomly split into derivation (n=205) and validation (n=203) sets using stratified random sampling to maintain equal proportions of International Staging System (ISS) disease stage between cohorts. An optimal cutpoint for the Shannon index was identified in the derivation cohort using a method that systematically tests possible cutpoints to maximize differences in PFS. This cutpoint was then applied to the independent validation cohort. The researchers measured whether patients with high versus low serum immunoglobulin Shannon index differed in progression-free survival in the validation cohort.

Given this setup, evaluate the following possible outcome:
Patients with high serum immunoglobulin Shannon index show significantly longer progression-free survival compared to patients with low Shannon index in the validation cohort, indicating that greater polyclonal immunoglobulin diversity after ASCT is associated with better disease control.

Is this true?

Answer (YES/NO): YES